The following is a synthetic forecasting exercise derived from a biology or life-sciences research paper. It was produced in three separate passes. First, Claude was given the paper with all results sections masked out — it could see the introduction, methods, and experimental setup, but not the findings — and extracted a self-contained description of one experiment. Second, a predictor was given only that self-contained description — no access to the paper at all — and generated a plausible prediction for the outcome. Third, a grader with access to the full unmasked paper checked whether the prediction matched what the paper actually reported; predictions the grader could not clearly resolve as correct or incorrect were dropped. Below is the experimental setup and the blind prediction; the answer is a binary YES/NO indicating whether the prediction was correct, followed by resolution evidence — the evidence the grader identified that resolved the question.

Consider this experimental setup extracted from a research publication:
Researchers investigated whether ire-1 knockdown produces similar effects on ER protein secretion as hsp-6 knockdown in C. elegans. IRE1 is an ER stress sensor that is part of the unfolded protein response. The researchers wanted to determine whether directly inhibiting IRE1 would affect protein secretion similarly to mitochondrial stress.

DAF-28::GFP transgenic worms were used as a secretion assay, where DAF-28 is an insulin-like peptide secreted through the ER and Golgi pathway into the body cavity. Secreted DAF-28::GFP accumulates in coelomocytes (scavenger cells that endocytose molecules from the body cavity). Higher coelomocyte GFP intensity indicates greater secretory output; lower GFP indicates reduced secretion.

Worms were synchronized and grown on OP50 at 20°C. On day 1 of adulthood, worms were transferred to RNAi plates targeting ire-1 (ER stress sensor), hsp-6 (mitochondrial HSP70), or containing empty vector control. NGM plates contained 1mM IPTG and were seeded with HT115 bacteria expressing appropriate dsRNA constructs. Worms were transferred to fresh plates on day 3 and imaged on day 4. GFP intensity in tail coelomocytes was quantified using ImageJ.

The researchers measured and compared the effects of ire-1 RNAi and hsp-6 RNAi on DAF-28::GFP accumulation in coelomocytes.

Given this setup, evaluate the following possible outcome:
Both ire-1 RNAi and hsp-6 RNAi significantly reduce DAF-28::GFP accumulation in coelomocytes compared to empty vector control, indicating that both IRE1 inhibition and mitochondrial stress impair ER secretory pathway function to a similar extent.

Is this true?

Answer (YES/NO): YES